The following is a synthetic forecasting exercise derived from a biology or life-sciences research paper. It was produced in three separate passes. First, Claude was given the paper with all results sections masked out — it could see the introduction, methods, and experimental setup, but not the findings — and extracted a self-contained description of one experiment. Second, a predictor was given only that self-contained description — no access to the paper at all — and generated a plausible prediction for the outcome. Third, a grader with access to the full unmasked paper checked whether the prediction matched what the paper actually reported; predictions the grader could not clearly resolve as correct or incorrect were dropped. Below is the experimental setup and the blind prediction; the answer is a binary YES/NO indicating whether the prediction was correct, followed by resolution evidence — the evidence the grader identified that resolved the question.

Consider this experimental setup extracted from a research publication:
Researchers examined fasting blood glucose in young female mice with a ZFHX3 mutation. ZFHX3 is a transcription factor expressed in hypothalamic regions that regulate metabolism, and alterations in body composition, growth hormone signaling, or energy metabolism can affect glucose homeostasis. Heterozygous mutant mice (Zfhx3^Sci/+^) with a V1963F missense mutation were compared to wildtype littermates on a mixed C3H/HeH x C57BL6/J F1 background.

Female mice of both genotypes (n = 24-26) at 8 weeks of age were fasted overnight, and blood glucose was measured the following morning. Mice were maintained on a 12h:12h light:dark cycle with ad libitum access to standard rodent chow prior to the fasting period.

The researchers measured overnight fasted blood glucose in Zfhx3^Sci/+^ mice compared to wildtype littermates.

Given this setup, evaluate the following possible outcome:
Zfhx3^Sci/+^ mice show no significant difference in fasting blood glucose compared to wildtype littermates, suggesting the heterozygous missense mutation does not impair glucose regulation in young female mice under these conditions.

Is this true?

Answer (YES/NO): YES